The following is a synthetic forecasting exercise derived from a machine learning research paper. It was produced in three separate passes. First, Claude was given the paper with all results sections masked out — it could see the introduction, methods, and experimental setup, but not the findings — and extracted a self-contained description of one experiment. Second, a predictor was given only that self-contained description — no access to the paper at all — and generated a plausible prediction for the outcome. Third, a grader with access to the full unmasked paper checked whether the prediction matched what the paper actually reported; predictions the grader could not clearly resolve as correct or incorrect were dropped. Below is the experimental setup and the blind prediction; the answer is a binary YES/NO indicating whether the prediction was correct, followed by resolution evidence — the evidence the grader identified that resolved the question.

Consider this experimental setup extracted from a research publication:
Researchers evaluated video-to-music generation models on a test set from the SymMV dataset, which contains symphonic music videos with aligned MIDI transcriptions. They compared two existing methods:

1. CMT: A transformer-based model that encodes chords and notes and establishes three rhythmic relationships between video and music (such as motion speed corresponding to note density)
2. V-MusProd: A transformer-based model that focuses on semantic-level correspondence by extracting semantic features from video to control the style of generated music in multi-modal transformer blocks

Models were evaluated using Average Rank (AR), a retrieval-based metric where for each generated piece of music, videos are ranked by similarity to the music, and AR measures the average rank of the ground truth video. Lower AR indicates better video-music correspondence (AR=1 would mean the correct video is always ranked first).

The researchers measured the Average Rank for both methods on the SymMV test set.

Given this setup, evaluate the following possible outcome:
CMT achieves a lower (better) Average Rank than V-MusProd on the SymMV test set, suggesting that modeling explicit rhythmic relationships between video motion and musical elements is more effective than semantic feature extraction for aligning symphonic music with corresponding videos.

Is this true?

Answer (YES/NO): NO